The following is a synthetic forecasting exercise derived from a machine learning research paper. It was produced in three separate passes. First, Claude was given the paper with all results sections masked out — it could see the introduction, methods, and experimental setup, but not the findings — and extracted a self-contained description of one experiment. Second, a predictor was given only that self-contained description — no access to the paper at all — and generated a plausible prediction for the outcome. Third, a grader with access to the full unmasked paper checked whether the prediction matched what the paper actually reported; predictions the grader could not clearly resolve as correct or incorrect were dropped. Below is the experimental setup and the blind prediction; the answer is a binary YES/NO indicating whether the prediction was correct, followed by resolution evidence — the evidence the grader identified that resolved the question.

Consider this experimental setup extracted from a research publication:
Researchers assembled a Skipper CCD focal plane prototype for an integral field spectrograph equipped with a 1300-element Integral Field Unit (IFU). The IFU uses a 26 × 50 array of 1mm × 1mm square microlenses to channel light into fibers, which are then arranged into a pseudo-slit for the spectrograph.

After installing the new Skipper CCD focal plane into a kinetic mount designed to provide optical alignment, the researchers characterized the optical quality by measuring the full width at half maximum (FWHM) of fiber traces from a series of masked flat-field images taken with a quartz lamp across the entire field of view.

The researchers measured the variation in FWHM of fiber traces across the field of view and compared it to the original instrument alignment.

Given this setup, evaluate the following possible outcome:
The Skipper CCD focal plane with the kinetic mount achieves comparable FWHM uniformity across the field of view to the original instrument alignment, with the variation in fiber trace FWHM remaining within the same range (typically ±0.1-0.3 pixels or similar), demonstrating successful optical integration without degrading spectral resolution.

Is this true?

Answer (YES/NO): NO